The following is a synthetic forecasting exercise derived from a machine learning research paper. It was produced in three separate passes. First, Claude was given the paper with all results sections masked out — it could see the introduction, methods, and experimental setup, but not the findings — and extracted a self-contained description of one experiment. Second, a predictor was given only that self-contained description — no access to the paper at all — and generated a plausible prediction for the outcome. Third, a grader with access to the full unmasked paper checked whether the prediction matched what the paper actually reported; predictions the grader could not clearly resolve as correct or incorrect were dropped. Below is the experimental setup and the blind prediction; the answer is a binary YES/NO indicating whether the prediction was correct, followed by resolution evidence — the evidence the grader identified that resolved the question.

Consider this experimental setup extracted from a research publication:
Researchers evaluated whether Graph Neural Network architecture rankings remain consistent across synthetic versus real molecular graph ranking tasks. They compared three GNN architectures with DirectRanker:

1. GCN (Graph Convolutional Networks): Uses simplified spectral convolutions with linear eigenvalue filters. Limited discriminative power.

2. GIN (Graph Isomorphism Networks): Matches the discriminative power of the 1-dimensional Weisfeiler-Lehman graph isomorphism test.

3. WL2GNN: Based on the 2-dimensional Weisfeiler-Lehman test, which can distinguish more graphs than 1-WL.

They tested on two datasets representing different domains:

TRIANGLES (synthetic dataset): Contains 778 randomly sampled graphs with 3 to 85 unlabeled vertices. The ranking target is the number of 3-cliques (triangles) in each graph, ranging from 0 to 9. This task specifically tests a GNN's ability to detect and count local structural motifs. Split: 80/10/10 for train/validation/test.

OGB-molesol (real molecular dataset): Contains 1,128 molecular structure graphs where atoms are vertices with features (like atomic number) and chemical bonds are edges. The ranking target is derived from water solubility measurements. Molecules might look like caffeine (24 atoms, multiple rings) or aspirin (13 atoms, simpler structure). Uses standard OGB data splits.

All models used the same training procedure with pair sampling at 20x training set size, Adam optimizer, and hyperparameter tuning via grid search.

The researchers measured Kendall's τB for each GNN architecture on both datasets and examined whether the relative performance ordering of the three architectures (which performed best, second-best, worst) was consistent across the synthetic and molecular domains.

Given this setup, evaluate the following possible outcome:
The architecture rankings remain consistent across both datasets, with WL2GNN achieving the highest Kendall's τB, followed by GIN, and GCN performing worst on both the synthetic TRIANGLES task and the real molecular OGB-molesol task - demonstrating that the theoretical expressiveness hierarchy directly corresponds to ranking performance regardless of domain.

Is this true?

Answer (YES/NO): NO